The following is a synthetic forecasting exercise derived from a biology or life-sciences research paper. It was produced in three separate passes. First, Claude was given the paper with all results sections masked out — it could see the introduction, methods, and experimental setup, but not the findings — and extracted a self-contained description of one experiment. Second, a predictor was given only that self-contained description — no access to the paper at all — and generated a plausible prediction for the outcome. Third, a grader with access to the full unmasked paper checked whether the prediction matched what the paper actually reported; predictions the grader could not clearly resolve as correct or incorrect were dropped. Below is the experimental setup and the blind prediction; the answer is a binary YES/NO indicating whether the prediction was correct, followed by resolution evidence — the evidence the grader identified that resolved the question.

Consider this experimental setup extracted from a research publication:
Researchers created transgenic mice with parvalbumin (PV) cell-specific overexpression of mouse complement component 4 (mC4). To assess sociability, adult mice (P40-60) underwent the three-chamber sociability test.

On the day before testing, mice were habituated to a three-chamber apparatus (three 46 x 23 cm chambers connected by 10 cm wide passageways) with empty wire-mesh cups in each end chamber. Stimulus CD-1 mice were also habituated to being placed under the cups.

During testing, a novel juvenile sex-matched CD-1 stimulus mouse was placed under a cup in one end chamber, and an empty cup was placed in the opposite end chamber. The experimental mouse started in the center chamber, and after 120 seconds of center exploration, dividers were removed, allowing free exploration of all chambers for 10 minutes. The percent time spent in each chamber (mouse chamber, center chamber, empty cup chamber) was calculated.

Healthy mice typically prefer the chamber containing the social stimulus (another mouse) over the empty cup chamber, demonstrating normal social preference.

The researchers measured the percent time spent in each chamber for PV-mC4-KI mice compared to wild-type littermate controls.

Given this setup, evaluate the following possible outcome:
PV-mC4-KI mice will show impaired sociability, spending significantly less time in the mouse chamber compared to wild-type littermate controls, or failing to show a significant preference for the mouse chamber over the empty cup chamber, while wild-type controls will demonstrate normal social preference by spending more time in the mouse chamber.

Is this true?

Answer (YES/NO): NO